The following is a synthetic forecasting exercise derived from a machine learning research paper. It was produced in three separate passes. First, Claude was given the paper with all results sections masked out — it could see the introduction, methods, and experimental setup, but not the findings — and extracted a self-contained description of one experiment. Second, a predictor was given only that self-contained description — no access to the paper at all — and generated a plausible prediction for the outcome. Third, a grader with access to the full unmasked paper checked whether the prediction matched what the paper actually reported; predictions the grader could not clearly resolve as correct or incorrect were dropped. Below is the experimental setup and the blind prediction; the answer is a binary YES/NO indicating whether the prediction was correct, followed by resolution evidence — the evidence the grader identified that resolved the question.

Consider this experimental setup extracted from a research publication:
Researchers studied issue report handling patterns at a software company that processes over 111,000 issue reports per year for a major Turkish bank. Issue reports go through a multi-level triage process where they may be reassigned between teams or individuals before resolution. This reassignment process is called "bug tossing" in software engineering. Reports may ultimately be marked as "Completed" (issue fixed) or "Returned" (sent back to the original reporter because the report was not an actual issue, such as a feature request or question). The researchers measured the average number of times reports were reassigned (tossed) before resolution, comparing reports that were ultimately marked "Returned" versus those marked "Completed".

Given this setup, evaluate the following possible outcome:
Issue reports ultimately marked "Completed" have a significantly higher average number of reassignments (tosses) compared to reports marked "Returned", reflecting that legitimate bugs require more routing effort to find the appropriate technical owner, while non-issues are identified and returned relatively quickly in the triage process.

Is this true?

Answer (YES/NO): NO